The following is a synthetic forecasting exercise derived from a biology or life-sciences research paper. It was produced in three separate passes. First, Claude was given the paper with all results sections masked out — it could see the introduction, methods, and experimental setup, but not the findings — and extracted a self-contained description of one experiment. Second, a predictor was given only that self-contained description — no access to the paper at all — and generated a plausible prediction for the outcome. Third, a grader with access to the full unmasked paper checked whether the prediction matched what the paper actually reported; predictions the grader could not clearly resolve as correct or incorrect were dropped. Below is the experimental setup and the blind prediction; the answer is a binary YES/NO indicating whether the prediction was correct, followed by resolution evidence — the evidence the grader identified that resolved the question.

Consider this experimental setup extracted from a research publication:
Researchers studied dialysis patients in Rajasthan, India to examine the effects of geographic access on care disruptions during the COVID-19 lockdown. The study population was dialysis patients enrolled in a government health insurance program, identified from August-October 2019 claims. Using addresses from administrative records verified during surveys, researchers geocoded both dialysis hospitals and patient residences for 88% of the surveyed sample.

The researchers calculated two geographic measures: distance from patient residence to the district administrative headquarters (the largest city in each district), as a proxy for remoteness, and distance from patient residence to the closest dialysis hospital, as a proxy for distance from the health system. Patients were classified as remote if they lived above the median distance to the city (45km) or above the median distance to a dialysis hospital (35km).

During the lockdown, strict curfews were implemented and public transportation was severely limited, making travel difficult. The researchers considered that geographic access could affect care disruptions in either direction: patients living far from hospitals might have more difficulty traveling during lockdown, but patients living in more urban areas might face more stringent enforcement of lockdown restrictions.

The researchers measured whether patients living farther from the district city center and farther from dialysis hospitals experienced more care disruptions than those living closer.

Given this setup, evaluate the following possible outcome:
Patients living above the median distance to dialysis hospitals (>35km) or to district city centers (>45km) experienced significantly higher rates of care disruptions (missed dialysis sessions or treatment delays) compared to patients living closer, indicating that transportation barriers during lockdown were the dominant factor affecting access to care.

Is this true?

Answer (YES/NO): YES